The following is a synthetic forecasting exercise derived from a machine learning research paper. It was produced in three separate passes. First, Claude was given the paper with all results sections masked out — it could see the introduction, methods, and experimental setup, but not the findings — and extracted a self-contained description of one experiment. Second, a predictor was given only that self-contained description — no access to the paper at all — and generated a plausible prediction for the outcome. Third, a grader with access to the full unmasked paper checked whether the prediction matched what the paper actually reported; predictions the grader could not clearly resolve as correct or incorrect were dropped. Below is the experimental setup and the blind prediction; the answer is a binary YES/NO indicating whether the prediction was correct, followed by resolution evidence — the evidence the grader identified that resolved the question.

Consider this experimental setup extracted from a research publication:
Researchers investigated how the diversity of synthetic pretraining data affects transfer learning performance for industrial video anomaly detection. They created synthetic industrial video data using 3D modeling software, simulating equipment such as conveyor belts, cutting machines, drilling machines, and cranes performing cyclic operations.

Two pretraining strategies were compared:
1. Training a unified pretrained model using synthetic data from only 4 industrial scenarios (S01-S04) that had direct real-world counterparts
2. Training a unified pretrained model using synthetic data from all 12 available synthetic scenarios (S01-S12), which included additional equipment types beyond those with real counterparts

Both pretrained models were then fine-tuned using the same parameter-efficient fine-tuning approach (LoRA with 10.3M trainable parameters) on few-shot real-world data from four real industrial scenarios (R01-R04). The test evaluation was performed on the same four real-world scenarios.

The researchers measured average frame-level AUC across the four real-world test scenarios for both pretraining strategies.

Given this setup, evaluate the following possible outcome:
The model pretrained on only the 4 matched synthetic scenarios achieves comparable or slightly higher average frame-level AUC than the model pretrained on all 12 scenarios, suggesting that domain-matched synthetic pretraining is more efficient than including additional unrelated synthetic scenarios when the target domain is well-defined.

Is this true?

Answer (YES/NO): NO